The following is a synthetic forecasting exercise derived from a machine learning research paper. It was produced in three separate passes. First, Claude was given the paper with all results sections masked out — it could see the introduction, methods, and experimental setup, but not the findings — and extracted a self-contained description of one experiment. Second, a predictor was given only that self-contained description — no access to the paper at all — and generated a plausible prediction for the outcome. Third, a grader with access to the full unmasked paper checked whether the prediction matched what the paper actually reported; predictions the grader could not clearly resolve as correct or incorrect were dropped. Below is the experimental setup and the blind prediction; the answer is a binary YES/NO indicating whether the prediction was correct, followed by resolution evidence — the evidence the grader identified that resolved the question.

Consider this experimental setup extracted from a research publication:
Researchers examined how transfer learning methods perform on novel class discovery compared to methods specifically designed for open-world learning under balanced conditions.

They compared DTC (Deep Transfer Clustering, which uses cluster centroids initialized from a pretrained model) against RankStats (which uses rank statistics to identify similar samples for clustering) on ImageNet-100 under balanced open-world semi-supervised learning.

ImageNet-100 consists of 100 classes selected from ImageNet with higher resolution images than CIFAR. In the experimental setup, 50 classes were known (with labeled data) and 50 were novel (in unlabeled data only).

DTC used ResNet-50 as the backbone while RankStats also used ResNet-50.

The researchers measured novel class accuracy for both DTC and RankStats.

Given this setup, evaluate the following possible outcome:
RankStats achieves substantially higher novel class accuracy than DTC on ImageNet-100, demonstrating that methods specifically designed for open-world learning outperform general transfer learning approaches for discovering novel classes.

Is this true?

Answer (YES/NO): YES